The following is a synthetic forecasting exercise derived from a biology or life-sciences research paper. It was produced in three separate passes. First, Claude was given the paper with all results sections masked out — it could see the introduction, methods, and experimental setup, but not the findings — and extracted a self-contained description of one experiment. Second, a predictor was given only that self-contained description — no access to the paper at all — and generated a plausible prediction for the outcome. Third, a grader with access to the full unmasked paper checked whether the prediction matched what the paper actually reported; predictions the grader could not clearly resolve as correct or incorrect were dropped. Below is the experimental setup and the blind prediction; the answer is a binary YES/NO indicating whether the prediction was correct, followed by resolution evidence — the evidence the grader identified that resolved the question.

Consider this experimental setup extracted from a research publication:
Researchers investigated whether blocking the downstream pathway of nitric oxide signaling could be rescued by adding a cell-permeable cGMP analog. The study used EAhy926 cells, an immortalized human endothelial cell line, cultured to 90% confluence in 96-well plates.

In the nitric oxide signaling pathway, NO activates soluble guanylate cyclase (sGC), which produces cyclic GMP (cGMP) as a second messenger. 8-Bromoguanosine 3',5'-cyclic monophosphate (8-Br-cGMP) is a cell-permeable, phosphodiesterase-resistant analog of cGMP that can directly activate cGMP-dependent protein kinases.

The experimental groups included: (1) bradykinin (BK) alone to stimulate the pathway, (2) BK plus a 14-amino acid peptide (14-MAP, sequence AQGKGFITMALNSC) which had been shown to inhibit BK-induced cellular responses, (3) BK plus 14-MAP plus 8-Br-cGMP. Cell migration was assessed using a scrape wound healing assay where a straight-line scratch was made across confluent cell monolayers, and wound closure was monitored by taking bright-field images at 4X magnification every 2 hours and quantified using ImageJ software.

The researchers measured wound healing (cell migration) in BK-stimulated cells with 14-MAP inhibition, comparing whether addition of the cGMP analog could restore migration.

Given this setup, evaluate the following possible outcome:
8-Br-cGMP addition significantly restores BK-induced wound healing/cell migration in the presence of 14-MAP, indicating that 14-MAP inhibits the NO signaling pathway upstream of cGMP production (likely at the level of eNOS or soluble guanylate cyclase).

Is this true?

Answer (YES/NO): YES